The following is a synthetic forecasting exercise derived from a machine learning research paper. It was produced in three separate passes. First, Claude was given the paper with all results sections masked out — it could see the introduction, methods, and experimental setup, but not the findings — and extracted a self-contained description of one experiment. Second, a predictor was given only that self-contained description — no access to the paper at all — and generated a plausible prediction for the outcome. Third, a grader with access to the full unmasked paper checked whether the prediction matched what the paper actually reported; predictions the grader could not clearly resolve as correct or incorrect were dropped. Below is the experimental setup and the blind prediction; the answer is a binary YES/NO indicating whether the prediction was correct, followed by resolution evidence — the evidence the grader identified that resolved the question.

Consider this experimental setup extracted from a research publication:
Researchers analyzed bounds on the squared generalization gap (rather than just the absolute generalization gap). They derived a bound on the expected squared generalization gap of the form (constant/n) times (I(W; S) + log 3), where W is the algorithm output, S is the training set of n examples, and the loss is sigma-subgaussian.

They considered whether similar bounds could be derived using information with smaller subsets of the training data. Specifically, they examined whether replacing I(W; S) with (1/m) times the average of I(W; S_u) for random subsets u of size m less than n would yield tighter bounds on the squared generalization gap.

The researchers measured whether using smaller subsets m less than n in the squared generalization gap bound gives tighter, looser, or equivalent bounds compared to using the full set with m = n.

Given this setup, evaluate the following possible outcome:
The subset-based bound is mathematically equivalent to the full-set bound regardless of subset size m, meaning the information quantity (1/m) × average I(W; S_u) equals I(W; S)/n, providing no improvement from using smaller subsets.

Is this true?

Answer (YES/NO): NO